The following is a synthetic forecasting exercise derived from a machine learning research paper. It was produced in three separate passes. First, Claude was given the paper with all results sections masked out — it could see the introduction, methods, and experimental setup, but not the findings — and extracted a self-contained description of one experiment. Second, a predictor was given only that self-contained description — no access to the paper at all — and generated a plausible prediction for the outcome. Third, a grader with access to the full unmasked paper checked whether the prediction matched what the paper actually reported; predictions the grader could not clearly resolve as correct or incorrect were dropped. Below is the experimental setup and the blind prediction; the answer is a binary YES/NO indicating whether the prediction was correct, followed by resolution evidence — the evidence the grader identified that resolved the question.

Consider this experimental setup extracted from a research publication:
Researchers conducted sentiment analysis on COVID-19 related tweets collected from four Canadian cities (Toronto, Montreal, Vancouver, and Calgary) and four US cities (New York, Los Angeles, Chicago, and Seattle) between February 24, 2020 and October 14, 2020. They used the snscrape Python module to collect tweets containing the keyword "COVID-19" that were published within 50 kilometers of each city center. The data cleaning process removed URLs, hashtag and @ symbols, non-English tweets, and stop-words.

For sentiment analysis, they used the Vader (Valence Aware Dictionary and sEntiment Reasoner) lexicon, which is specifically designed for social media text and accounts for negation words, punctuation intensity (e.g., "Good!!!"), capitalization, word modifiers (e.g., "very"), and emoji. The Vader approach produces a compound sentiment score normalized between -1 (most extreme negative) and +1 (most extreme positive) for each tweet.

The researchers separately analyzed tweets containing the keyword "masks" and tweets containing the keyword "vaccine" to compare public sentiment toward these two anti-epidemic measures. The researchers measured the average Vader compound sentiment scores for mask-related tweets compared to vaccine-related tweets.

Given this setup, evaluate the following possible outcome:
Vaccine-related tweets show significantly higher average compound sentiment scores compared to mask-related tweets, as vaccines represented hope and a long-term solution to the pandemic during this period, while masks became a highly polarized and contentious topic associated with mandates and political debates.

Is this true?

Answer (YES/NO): NO